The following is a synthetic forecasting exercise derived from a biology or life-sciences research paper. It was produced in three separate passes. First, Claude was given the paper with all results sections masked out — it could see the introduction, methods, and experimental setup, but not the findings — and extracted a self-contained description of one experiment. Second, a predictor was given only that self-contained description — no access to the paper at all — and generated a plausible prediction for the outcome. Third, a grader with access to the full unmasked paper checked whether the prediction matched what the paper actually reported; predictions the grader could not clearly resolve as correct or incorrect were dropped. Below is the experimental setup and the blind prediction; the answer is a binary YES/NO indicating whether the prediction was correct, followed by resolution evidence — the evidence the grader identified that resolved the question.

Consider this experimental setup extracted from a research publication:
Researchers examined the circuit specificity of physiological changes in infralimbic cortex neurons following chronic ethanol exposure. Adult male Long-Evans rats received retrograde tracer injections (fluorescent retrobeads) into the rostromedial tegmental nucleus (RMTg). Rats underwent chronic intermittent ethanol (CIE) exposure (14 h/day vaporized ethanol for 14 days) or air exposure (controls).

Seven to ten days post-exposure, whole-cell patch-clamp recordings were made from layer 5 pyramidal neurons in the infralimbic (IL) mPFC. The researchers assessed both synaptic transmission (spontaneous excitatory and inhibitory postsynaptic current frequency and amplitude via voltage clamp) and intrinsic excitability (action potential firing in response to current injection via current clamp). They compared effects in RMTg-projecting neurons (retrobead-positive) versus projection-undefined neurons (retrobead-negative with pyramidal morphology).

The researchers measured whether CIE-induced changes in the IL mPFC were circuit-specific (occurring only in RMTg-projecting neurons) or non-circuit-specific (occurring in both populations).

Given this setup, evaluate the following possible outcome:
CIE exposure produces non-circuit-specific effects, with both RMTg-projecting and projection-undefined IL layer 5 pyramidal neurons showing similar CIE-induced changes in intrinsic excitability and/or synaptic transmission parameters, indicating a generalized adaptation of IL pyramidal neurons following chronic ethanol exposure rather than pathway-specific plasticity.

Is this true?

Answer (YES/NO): NO